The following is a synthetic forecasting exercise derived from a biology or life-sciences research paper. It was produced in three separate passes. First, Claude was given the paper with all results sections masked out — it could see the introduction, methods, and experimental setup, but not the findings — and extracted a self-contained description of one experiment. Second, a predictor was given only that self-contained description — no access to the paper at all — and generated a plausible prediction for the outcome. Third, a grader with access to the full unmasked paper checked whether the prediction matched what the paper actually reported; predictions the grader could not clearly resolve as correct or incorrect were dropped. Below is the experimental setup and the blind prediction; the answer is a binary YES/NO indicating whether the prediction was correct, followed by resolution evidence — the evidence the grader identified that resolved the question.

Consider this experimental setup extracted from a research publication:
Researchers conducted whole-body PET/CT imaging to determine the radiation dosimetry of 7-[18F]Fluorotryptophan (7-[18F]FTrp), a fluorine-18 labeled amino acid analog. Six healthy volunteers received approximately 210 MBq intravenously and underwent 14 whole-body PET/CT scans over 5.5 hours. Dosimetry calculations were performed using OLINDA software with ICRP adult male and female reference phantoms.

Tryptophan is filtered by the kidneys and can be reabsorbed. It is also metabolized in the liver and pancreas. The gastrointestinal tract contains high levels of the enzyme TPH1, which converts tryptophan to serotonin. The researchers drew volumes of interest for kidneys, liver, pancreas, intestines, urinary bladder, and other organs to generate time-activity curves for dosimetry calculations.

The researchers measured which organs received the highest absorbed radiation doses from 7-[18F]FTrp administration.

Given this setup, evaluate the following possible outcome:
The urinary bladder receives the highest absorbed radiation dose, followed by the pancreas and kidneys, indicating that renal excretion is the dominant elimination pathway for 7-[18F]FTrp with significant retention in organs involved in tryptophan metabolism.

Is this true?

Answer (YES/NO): NO